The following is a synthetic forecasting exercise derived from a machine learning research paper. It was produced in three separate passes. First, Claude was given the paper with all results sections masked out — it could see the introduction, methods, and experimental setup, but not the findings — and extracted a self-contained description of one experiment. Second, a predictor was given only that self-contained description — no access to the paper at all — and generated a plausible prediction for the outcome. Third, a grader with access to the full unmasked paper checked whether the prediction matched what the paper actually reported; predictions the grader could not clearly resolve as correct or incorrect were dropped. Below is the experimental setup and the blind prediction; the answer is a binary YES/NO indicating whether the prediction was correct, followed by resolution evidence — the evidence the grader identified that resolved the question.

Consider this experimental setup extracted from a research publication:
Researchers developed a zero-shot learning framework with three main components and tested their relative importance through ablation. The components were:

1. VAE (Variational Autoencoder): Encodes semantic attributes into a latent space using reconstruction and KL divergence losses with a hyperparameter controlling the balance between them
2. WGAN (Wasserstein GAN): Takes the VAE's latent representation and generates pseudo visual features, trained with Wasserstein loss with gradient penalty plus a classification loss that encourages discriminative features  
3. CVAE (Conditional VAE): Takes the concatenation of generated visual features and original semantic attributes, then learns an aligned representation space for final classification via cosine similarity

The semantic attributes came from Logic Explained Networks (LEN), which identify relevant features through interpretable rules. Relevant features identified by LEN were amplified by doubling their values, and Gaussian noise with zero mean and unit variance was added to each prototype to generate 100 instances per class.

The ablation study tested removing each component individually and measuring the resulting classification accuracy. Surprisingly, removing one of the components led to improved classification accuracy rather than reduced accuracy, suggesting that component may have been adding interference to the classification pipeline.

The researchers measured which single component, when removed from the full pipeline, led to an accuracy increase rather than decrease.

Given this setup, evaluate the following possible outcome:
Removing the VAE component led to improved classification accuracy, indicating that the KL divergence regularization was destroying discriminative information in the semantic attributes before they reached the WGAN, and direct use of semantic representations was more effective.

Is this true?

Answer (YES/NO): NO